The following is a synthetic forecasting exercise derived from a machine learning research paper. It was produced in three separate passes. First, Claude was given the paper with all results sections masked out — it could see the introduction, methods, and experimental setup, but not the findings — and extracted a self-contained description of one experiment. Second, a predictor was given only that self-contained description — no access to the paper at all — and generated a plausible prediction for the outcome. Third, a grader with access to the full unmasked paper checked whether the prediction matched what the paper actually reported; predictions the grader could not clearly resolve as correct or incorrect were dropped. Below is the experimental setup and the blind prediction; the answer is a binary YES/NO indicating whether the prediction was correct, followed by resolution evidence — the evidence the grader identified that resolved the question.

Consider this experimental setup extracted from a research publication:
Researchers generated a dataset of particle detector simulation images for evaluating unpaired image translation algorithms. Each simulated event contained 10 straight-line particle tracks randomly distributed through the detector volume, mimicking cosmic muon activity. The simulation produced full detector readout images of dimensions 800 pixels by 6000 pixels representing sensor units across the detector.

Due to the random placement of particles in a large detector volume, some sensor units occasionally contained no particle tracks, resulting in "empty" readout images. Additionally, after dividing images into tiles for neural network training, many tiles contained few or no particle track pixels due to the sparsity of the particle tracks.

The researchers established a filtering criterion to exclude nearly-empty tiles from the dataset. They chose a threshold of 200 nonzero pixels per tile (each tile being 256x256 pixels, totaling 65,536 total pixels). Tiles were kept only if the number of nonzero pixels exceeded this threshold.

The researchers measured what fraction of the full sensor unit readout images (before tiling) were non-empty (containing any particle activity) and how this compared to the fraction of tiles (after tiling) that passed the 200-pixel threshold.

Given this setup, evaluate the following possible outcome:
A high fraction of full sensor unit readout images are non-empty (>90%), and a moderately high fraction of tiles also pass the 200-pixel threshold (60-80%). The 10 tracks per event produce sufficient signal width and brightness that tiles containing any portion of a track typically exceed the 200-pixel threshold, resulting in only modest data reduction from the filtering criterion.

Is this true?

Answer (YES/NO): NO